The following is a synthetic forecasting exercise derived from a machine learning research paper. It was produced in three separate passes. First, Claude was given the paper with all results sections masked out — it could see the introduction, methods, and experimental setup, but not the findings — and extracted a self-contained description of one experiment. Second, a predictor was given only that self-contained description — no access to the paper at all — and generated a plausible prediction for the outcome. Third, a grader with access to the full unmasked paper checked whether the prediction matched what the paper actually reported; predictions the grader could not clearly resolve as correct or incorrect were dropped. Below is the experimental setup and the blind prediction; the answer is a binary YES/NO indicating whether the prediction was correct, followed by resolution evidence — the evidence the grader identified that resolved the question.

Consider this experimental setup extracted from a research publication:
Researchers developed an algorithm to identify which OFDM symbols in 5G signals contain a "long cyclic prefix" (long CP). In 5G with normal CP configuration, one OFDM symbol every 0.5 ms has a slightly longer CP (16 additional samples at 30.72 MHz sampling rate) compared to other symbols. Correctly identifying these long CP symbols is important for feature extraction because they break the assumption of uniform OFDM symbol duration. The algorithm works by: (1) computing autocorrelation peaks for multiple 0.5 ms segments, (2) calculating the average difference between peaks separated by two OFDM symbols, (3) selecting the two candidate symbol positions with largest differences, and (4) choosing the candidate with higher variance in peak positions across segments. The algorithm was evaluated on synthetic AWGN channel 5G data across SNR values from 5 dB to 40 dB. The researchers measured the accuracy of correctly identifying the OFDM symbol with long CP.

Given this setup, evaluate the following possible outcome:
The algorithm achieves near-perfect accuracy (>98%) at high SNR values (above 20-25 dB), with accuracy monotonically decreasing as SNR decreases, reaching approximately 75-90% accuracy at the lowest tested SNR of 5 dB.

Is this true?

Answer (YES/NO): NO